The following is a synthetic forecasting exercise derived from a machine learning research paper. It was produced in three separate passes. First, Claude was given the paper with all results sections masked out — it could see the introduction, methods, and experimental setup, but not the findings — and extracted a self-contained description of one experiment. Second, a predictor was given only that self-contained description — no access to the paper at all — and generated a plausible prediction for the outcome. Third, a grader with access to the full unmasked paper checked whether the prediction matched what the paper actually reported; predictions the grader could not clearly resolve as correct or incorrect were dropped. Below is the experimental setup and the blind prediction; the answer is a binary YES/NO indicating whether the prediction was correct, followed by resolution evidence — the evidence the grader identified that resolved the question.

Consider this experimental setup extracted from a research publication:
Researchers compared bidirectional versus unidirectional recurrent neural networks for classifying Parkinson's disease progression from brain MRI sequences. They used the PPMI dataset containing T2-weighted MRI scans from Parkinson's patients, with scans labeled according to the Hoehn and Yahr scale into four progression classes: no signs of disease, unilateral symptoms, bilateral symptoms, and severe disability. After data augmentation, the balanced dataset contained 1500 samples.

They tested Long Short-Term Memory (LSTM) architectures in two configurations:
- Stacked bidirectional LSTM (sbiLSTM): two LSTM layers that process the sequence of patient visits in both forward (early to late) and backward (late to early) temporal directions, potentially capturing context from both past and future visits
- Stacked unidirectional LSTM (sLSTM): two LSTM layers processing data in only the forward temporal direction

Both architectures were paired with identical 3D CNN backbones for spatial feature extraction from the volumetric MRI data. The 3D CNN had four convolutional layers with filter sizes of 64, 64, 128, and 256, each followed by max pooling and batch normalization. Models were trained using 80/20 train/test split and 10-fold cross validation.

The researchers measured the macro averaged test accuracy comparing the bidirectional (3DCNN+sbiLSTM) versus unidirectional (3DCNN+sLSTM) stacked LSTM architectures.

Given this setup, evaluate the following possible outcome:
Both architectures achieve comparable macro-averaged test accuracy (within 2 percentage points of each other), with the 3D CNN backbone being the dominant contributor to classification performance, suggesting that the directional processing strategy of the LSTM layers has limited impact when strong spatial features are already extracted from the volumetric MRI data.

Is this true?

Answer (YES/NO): NO